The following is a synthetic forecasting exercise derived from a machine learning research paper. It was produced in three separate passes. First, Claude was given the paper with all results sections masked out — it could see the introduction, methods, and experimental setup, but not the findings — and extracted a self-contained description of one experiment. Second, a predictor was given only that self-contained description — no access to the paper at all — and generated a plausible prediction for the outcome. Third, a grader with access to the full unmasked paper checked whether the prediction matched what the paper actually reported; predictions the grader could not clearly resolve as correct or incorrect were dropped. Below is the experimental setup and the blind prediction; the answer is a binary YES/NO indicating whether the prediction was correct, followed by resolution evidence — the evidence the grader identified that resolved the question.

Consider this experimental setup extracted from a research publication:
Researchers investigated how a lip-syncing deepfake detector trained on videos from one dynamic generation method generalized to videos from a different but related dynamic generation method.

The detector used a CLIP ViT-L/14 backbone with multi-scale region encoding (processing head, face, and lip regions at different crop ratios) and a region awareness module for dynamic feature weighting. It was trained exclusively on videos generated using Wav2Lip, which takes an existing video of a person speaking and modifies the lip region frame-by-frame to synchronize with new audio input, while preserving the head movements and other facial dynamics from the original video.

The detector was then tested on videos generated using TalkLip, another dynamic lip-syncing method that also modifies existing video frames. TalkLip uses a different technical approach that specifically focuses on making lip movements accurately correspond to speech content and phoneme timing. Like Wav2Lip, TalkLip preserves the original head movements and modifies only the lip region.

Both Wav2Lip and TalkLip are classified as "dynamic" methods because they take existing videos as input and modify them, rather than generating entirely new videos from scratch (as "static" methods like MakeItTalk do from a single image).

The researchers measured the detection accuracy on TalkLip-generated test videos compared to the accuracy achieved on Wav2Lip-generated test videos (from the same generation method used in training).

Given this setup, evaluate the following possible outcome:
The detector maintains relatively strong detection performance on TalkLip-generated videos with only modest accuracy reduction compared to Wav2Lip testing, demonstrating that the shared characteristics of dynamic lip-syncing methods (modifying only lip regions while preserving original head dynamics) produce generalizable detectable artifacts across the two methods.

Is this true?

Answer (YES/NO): NO